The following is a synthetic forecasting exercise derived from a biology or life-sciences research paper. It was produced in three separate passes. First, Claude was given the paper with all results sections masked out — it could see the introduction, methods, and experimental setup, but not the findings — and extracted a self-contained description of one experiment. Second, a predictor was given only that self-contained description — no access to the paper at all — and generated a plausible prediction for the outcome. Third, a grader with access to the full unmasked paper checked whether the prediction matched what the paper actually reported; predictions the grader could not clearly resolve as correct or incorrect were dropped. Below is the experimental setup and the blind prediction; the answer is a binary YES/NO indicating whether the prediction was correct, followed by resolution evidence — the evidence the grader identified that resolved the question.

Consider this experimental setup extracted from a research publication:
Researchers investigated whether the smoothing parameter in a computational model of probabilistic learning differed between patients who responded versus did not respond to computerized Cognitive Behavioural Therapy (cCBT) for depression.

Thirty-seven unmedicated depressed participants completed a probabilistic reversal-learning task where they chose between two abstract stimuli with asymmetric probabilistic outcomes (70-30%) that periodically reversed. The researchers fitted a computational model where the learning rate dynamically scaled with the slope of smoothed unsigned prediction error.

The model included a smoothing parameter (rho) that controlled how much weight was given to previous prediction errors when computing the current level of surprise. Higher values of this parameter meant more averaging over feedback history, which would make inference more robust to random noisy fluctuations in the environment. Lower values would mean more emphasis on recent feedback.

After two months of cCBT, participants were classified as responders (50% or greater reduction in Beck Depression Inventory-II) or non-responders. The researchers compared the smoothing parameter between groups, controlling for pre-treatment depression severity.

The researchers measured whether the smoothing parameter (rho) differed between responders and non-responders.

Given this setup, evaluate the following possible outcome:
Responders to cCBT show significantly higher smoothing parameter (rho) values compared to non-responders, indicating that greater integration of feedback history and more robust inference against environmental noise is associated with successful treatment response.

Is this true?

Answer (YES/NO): NO